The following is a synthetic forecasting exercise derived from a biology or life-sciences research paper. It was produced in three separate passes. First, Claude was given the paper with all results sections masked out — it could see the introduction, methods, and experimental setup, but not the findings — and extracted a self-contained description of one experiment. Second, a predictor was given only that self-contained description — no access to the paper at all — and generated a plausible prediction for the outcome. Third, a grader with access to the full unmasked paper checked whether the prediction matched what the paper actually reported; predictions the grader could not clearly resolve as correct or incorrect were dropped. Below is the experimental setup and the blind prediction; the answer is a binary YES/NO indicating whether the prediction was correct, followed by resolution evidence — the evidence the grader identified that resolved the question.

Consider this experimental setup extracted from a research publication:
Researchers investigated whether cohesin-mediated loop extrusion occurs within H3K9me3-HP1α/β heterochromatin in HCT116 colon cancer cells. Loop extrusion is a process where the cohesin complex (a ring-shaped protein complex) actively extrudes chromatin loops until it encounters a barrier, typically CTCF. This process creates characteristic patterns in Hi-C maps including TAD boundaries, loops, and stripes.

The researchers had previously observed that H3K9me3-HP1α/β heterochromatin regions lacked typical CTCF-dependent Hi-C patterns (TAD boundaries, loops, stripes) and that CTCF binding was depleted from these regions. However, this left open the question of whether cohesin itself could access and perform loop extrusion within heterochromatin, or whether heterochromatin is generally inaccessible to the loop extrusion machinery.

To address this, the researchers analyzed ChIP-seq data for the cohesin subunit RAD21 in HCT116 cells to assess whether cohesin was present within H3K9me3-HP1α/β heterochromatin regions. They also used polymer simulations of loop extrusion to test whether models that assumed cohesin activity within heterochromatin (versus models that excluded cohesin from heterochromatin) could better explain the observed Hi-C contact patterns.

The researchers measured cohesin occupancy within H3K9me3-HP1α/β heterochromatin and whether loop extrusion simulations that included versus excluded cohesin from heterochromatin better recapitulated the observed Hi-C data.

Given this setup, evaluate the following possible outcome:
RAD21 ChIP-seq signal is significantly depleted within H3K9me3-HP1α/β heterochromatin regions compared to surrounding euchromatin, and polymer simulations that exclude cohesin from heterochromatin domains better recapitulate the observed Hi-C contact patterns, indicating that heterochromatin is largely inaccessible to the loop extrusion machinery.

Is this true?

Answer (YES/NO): NO